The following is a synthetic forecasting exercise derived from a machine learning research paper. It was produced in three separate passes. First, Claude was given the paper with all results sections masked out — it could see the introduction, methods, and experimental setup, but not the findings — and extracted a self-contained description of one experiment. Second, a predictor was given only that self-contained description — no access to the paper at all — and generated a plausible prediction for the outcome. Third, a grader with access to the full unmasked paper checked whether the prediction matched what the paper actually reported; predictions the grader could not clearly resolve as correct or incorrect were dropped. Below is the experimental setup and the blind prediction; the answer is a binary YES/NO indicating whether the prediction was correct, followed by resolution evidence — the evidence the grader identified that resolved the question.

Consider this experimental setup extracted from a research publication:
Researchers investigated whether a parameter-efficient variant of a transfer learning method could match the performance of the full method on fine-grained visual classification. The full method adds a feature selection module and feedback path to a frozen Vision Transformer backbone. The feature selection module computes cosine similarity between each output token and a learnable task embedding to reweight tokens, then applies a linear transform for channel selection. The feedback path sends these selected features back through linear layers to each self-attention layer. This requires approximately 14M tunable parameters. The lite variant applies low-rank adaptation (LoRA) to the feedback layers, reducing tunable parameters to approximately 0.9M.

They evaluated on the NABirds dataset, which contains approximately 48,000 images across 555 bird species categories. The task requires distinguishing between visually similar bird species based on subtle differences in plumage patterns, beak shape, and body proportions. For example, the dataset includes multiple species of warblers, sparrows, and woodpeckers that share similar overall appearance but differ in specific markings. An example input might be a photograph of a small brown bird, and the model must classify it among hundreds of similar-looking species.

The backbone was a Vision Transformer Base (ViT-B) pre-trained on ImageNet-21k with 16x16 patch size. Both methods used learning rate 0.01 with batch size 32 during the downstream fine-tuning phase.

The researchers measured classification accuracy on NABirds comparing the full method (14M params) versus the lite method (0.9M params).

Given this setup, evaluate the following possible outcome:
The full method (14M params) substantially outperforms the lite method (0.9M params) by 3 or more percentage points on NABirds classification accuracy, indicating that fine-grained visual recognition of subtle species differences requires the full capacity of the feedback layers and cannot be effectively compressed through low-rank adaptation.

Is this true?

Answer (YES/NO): NO